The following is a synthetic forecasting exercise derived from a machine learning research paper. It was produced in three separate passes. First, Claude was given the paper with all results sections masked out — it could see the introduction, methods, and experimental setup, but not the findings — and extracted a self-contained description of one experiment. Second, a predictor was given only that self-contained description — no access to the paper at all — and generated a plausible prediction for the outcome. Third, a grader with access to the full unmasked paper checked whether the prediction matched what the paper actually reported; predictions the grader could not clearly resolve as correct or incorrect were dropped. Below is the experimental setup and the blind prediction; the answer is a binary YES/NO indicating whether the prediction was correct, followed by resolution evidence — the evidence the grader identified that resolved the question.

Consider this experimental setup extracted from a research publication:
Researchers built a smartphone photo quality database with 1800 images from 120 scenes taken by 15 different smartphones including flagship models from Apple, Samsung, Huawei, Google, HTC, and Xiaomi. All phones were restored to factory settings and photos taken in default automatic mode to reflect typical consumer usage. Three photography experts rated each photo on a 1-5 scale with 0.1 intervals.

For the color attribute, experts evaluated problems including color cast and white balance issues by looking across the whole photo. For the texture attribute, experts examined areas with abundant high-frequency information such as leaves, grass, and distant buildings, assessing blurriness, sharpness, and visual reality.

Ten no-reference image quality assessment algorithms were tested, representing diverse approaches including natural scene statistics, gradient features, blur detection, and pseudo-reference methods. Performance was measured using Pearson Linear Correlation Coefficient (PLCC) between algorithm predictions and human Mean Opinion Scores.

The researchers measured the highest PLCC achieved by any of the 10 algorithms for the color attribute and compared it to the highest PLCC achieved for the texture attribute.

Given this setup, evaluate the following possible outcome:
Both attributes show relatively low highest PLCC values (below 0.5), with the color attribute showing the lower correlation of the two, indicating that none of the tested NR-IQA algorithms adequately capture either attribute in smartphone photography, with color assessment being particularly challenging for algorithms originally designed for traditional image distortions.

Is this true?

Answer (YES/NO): YES